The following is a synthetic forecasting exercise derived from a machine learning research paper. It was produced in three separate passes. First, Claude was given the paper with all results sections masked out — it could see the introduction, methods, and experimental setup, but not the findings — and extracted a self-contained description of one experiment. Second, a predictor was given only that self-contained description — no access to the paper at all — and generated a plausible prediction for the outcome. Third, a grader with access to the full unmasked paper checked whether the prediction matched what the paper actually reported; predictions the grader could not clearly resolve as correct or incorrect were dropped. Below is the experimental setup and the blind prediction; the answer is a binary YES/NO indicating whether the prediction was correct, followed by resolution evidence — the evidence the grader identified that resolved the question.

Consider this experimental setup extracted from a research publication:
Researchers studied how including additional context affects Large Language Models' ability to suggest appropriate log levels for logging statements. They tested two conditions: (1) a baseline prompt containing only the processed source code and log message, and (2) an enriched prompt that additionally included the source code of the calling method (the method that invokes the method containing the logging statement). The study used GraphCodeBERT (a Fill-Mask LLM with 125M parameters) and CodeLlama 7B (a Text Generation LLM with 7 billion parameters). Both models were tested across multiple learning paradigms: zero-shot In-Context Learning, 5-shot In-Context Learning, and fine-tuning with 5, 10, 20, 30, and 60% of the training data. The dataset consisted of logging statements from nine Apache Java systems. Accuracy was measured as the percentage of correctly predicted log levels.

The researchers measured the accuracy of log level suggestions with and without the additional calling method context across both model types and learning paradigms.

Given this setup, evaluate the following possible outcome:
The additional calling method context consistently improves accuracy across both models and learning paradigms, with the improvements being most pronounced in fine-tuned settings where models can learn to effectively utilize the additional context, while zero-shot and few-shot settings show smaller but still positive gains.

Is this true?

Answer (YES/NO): NO